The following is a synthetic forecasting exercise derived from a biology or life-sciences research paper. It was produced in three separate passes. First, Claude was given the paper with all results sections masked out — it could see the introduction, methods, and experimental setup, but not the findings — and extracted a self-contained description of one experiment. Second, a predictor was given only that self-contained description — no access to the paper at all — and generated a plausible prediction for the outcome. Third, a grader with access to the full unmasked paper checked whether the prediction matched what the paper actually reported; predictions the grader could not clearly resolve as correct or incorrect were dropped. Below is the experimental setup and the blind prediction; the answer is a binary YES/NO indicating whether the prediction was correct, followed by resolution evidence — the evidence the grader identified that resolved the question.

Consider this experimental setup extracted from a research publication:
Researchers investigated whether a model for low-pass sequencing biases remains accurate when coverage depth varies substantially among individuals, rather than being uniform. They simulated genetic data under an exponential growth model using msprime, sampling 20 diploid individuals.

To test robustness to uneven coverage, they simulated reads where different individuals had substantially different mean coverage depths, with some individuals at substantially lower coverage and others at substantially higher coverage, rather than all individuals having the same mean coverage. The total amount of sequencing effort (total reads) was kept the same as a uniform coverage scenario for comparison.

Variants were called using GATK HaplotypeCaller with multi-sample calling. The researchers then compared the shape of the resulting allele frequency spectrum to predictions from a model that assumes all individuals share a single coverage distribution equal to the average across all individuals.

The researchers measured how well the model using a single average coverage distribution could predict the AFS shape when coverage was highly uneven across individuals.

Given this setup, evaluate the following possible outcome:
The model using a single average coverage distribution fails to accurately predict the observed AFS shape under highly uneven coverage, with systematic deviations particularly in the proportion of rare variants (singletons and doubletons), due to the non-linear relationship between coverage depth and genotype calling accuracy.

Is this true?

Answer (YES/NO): NO